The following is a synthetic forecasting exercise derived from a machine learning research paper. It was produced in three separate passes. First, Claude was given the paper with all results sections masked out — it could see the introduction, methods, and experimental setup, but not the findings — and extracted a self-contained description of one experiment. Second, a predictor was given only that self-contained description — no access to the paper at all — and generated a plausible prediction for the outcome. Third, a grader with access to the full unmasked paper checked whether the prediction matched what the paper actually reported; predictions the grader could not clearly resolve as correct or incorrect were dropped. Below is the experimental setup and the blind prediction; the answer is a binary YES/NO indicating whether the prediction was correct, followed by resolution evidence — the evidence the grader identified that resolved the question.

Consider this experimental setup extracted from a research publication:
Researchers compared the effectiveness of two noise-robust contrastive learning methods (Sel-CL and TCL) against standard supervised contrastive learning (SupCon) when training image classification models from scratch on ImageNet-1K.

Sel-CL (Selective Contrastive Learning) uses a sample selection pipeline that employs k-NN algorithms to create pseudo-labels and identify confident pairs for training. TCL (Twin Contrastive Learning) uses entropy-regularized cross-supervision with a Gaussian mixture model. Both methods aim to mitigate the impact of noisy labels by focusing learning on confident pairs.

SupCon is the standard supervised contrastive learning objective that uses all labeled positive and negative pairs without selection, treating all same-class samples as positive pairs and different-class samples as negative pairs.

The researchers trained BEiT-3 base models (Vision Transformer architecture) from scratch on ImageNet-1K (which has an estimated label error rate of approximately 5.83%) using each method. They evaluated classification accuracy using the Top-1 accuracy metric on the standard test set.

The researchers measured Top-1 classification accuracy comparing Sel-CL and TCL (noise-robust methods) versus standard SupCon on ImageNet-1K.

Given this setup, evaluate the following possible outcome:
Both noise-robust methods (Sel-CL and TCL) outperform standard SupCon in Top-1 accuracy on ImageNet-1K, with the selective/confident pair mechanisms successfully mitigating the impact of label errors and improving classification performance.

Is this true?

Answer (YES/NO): NO